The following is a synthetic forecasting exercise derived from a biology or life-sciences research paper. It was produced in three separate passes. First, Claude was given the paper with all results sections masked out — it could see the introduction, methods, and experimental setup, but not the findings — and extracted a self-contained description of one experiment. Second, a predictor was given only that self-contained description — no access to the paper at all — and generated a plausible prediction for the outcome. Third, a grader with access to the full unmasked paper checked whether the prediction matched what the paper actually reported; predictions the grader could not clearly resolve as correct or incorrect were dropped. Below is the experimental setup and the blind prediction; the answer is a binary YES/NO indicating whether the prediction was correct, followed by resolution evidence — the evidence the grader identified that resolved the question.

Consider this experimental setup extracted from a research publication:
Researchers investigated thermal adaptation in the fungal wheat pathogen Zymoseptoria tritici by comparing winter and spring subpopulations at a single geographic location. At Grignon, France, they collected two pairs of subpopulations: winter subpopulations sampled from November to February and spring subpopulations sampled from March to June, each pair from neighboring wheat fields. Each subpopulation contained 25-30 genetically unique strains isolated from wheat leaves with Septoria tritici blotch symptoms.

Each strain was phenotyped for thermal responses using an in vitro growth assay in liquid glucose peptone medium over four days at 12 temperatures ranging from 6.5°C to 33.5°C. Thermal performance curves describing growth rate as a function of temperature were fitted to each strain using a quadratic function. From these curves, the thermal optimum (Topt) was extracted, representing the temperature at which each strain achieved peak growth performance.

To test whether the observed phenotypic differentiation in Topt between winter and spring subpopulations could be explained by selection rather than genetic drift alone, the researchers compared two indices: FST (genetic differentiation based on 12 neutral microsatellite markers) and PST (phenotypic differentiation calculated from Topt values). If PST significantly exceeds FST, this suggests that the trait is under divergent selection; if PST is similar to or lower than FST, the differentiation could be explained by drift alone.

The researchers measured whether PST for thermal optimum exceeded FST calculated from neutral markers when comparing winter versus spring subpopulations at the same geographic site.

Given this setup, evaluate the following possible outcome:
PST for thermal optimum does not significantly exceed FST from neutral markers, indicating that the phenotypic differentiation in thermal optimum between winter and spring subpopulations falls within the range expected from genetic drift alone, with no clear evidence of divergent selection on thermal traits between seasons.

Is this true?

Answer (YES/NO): NO